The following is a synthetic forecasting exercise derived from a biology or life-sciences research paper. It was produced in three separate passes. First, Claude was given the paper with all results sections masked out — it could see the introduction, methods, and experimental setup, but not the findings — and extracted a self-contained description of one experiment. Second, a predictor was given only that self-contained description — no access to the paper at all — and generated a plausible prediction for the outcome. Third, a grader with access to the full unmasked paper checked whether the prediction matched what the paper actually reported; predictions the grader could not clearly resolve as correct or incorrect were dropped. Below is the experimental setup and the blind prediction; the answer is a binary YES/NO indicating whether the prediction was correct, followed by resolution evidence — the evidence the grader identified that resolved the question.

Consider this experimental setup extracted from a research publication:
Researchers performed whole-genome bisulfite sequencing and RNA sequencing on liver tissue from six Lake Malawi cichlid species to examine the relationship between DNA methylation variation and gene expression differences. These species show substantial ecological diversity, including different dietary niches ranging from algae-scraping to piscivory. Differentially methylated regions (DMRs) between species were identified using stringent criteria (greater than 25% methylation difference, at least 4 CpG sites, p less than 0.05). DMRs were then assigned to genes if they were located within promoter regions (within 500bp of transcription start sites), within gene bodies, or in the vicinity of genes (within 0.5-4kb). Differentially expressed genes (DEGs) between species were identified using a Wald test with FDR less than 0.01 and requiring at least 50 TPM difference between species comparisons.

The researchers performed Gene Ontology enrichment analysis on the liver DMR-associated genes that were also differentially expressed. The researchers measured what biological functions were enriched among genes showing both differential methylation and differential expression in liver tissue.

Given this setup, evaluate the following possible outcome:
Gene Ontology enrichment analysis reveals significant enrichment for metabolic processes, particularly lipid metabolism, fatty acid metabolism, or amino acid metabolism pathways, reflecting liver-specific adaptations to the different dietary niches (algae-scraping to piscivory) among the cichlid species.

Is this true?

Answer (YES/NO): YES